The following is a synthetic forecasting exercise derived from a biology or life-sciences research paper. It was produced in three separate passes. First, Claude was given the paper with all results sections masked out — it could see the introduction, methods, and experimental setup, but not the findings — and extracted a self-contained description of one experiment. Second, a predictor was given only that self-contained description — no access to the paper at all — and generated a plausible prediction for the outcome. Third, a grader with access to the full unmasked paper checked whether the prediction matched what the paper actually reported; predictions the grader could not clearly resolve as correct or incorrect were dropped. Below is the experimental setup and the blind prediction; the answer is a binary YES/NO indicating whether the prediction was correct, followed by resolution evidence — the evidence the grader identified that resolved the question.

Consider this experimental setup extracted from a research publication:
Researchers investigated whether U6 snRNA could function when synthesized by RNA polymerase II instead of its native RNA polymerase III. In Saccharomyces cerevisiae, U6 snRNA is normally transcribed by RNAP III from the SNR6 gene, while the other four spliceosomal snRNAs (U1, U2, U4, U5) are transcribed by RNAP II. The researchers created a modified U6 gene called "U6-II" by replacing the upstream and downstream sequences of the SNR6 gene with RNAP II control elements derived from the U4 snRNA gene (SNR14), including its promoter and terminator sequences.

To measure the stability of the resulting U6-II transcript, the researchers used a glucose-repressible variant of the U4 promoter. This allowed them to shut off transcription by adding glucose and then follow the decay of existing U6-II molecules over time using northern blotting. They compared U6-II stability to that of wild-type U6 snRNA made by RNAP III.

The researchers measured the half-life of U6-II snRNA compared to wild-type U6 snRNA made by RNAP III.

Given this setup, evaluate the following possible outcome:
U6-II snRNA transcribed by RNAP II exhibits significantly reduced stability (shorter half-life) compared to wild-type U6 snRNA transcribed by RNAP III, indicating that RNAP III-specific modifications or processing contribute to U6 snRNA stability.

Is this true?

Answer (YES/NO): YES